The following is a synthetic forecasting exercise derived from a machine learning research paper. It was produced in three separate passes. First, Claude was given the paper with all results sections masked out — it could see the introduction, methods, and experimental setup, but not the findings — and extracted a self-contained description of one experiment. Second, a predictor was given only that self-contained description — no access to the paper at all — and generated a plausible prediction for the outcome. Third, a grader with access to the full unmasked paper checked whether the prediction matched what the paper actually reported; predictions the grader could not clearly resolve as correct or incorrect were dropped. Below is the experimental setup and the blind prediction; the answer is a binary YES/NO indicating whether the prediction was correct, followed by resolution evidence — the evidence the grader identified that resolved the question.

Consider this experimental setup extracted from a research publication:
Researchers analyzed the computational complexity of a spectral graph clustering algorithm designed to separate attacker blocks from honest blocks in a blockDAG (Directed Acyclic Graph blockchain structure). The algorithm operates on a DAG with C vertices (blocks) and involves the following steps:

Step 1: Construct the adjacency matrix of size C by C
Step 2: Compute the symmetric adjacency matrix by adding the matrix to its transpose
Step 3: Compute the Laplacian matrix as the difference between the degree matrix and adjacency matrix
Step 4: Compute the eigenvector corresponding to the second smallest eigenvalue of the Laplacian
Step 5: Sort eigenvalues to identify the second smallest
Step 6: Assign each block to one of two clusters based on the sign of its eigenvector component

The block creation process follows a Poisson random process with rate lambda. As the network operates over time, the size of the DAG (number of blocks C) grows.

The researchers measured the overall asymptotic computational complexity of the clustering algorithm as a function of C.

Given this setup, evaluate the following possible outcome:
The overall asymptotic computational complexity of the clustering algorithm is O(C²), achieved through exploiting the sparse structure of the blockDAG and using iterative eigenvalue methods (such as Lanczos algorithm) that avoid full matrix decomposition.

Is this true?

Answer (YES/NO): NO